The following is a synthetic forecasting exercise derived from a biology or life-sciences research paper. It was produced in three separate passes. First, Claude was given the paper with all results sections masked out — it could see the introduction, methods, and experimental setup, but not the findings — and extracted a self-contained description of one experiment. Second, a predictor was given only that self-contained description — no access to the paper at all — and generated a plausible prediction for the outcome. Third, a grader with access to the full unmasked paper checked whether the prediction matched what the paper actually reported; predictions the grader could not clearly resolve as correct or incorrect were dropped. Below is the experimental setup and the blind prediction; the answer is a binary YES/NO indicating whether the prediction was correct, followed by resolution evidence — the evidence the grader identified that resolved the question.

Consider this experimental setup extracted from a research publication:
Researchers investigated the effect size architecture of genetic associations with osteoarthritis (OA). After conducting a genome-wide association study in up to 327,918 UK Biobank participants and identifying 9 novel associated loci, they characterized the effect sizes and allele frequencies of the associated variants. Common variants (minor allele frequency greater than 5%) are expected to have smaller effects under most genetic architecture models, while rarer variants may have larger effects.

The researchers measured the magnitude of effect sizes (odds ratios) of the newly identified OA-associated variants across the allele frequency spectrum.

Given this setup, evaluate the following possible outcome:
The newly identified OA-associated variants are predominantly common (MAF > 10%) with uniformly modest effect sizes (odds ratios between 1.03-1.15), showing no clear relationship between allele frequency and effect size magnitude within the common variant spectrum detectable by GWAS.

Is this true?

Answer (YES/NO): NO